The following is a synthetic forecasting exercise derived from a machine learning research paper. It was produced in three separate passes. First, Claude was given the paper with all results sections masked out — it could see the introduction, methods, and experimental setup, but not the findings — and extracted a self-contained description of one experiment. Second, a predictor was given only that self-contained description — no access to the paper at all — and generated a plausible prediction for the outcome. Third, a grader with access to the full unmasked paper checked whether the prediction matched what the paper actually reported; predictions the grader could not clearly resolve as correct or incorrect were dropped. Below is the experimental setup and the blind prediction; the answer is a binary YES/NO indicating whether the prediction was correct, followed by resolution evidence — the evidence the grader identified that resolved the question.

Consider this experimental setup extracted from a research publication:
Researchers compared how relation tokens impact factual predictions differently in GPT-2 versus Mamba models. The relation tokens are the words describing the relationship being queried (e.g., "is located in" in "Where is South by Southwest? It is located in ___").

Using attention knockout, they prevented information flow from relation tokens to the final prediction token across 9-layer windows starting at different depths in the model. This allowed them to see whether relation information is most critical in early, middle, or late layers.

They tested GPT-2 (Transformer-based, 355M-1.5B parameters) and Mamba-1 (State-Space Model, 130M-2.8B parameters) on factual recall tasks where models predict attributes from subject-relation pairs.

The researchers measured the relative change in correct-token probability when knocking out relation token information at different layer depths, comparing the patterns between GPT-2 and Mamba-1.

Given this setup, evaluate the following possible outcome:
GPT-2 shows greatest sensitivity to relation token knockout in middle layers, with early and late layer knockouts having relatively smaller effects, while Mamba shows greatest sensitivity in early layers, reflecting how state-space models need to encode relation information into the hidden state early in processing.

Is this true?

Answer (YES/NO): NO